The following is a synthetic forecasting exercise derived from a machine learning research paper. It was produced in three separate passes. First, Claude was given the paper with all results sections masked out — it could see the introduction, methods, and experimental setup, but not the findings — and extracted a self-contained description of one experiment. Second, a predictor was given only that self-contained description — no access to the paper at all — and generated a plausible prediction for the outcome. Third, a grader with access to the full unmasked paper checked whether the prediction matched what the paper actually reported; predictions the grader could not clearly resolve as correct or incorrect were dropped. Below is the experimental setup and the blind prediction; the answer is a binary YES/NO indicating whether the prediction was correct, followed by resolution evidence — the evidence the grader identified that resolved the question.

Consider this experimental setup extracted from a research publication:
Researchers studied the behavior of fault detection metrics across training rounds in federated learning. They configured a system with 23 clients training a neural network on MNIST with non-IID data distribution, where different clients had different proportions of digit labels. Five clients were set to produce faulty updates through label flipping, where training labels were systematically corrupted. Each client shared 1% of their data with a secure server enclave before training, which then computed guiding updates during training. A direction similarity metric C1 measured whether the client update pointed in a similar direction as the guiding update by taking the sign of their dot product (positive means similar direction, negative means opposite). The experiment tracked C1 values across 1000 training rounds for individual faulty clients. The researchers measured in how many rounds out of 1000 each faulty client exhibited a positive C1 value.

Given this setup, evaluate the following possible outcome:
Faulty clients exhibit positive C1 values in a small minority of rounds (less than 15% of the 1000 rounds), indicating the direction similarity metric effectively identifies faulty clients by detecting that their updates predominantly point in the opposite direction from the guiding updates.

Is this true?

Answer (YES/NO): YES